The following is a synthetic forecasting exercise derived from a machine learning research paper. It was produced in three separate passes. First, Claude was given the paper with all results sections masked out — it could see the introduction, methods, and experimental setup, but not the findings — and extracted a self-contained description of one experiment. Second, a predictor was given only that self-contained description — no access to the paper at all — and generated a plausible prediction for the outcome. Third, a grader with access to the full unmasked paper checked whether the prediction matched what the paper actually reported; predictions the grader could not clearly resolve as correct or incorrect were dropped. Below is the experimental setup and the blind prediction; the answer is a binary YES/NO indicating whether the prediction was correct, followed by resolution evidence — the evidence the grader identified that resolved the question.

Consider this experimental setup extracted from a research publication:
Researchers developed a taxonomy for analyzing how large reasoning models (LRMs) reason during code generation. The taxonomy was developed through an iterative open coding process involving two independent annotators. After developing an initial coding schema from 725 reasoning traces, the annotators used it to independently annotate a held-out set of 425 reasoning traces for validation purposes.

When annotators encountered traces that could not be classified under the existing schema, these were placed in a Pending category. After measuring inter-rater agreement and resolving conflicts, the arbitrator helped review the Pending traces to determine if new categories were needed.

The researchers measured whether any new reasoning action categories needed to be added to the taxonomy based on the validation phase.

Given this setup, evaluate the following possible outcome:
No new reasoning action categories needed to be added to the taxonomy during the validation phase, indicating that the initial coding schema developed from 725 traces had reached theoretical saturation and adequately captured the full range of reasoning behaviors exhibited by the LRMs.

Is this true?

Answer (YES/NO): NO